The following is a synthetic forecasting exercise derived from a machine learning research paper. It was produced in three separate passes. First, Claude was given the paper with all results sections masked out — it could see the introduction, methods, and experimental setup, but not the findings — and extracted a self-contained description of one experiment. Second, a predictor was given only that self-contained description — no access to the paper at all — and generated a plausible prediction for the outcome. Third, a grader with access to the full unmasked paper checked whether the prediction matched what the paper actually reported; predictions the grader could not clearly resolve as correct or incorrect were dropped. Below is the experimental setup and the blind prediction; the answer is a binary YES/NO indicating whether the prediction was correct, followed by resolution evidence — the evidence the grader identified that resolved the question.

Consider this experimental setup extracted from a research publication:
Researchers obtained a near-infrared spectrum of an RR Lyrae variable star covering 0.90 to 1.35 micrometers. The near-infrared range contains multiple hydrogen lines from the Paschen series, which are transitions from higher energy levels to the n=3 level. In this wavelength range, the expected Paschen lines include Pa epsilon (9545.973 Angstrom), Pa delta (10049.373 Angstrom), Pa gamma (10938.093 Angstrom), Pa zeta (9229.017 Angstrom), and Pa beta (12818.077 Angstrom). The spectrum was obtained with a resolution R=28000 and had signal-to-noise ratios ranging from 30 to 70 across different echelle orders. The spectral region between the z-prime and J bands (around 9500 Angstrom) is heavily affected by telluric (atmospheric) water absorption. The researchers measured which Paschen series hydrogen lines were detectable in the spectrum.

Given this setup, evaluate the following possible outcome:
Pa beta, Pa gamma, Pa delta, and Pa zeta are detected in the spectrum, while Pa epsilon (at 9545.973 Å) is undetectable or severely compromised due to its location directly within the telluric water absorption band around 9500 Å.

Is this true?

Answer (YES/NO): YES